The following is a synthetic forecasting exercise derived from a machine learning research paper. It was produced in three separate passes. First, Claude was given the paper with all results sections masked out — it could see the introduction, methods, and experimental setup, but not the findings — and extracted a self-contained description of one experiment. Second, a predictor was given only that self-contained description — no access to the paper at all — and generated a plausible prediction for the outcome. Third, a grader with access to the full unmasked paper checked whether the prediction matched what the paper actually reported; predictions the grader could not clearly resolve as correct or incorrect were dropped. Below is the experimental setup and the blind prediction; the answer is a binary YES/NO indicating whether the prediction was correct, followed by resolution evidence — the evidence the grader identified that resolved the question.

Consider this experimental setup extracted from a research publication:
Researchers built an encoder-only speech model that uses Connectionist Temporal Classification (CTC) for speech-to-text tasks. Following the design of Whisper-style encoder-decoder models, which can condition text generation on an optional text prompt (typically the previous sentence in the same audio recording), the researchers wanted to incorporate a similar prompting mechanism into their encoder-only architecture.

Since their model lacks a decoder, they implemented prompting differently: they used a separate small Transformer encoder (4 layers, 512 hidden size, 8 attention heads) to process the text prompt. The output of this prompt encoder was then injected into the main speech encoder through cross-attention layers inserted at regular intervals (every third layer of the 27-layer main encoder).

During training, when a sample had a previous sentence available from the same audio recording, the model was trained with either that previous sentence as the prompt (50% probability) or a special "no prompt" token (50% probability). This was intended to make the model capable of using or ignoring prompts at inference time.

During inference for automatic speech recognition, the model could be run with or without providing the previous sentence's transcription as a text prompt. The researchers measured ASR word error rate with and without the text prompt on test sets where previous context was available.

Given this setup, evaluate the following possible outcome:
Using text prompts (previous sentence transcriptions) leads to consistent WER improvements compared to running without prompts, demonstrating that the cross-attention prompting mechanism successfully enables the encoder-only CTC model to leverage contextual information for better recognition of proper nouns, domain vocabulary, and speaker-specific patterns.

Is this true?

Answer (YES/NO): NO